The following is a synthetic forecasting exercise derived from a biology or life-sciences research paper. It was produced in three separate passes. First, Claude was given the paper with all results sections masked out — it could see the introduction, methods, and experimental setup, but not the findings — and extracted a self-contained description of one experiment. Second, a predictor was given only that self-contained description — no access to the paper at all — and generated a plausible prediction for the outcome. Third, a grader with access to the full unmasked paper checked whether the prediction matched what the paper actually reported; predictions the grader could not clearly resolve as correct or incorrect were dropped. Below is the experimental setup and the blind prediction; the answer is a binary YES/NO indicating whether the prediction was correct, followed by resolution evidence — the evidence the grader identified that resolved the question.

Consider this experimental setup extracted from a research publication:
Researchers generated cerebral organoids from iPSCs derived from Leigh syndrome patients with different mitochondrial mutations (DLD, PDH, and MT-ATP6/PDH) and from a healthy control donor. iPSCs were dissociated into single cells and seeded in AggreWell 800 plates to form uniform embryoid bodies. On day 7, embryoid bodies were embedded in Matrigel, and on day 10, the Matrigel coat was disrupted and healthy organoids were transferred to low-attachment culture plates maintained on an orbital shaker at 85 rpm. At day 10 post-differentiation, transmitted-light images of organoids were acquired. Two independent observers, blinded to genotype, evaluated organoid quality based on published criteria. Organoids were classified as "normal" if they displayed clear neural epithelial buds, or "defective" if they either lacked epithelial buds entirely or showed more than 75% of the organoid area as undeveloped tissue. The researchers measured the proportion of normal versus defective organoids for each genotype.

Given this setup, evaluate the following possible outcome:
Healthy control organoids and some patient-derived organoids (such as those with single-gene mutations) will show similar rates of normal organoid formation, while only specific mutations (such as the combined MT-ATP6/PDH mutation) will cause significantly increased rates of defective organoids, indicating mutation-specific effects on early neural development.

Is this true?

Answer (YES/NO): YES